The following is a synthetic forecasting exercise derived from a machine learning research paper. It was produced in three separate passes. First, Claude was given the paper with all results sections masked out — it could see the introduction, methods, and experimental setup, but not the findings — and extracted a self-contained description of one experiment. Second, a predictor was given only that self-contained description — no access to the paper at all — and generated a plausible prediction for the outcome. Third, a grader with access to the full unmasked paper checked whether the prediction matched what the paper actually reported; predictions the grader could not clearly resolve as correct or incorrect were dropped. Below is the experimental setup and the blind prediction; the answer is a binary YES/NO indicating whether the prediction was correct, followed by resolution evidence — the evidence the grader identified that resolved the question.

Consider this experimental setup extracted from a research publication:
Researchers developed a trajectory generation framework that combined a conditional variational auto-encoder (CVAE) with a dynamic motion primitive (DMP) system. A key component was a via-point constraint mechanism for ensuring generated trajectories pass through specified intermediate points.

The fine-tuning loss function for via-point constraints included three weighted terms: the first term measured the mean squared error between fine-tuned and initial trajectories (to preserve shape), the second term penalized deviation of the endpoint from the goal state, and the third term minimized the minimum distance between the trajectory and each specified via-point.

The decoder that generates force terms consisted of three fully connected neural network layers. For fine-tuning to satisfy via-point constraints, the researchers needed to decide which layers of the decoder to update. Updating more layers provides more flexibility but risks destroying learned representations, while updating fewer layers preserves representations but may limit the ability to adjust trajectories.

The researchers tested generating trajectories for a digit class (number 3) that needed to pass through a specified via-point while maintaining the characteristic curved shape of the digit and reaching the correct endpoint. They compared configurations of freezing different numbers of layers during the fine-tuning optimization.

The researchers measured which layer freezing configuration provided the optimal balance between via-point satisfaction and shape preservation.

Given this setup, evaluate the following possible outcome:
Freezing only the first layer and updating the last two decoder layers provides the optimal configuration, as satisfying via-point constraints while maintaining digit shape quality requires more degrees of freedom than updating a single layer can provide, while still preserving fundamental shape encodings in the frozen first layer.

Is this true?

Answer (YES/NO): NO